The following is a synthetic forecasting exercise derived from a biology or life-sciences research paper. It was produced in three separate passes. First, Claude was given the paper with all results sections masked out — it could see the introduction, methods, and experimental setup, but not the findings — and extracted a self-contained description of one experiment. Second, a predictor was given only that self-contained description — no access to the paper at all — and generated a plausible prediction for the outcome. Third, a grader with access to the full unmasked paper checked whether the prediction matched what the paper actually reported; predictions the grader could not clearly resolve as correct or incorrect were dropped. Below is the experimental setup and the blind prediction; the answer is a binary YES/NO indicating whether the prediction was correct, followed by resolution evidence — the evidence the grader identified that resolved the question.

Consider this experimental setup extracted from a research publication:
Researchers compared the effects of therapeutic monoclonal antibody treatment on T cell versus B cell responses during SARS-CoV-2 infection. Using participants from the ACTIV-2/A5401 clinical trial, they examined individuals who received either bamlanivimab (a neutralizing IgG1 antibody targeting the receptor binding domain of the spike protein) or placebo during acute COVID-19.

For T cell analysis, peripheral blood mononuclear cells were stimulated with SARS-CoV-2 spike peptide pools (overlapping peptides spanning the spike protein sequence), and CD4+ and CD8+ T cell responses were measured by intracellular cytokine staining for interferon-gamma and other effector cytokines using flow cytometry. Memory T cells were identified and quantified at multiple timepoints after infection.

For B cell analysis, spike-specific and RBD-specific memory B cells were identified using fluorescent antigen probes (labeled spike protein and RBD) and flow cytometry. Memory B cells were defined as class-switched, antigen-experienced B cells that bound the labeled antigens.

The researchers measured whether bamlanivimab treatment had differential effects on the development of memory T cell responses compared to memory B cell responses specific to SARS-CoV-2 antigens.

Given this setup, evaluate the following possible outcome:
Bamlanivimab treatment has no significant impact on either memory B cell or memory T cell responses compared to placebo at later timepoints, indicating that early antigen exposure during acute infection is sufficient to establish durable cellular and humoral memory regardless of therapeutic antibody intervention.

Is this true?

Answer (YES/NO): NO